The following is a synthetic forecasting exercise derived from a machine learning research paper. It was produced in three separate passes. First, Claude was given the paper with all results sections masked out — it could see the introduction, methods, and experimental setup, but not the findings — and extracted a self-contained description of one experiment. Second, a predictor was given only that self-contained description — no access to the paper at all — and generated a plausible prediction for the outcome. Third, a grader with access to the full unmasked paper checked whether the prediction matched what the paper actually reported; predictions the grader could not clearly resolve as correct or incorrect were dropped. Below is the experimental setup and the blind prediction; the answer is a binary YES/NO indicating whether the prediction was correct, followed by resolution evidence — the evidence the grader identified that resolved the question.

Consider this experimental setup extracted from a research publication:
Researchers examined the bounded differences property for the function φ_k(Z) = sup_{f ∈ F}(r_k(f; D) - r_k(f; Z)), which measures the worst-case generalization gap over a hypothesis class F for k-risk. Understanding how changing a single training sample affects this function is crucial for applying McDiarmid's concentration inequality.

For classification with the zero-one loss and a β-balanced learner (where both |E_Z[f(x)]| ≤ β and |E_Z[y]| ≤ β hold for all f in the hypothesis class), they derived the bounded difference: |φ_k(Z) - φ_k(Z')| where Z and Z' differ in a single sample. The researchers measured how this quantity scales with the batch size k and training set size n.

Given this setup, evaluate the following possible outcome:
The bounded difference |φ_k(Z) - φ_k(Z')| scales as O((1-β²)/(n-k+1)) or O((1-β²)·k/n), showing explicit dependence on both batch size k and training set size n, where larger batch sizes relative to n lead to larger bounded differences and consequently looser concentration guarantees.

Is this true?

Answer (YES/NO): NO